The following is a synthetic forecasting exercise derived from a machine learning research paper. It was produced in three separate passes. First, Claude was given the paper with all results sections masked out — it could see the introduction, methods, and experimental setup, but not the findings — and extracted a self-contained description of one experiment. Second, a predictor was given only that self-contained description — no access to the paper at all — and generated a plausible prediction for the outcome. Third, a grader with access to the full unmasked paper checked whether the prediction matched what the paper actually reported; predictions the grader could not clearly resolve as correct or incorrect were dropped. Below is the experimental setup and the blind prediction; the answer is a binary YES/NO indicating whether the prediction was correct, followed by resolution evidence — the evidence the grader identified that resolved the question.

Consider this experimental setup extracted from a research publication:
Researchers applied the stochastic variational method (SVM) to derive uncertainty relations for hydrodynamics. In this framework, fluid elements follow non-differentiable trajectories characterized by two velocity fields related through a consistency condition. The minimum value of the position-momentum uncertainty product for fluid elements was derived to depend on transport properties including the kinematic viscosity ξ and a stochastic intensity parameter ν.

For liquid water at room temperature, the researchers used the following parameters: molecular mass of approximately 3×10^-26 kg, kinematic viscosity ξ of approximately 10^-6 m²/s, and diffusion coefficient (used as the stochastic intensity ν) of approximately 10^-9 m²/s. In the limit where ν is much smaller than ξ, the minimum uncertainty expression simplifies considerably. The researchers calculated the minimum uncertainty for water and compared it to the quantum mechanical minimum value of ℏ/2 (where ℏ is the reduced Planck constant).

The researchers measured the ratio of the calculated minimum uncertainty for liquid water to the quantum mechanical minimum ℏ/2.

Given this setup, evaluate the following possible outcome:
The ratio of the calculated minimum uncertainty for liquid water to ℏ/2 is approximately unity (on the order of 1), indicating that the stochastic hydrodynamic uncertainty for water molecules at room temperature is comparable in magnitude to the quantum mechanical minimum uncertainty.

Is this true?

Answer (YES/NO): NO